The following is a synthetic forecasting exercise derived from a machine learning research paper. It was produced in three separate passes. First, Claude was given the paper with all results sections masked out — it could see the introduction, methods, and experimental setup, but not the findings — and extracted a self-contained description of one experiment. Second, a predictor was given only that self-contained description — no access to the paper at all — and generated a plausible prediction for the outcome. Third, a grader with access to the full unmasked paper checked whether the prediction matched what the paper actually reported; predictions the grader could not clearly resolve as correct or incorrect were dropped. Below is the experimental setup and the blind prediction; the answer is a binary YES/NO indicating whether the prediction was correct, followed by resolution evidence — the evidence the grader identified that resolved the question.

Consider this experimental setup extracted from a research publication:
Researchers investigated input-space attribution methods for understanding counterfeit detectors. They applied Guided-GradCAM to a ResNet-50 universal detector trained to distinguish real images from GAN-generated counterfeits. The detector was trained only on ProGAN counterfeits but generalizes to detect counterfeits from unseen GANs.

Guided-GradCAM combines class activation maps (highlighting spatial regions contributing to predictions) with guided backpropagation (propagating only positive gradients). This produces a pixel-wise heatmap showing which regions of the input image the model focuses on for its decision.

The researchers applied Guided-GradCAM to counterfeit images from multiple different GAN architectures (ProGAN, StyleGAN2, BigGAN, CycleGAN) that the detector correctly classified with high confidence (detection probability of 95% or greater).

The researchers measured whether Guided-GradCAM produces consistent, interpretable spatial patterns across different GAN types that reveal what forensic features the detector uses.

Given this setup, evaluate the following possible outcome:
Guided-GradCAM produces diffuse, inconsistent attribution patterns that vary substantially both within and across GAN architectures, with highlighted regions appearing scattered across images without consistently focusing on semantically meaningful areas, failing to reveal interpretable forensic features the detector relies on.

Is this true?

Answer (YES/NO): YES